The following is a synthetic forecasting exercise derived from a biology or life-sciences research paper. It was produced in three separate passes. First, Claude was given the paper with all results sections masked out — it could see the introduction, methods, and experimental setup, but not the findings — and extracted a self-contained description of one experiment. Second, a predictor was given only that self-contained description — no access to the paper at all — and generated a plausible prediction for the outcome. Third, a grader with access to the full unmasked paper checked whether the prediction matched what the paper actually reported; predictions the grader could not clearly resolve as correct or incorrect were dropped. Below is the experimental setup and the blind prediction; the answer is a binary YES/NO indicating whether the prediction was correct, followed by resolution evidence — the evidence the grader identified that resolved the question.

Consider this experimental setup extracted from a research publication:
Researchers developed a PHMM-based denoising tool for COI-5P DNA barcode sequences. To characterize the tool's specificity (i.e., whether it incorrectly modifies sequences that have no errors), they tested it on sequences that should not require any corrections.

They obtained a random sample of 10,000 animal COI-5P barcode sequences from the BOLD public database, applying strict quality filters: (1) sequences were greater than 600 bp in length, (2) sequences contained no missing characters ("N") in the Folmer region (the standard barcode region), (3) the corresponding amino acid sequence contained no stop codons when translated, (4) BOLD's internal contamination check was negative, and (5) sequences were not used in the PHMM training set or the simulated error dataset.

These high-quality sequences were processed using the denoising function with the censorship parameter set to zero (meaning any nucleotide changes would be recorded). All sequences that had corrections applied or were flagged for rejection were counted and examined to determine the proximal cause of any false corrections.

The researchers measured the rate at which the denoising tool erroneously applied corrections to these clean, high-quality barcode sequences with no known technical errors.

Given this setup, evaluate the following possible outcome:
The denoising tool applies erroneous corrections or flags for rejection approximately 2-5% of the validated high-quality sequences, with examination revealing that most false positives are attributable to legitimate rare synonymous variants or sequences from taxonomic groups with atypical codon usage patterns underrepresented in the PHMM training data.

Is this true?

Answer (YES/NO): NO